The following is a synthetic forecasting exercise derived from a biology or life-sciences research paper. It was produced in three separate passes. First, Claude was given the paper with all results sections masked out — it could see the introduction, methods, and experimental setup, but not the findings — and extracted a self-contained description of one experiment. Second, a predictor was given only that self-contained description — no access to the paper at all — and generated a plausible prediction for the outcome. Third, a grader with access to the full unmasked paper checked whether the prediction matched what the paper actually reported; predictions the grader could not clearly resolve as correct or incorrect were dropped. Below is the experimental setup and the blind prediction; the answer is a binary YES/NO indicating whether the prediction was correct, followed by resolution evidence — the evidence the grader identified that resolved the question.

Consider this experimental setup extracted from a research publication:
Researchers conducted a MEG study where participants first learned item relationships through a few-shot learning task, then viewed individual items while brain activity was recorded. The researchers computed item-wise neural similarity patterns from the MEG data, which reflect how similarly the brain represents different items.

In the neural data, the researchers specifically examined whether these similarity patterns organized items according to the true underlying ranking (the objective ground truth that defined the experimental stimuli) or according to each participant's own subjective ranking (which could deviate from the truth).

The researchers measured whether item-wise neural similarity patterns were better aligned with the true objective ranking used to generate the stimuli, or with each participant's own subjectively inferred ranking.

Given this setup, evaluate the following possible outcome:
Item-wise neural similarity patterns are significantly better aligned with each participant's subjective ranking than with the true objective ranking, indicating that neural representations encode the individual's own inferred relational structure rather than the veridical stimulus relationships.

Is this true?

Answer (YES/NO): YES